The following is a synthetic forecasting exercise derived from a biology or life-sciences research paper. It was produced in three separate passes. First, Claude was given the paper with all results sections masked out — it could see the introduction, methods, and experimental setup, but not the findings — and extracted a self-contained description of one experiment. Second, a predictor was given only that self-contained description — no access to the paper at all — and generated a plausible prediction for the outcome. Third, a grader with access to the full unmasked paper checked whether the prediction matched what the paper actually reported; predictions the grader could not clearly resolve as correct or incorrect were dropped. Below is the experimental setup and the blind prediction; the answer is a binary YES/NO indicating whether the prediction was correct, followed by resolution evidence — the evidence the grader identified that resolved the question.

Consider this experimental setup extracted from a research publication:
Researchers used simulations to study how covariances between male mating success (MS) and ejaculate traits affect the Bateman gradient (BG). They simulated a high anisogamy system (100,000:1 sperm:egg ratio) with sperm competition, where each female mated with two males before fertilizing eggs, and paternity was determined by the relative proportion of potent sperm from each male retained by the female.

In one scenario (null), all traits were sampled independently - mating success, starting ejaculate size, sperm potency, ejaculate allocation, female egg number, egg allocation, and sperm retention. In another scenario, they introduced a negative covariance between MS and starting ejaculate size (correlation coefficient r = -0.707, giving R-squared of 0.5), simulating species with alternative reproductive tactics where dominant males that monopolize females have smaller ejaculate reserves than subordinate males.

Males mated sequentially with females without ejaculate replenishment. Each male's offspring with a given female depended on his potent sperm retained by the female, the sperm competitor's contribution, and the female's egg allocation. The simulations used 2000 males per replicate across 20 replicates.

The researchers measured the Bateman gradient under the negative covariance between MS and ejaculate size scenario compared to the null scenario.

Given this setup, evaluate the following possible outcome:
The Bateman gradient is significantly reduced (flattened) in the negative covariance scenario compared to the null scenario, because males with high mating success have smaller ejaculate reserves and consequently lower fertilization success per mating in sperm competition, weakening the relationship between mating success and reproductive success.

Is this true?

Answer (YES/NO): YES